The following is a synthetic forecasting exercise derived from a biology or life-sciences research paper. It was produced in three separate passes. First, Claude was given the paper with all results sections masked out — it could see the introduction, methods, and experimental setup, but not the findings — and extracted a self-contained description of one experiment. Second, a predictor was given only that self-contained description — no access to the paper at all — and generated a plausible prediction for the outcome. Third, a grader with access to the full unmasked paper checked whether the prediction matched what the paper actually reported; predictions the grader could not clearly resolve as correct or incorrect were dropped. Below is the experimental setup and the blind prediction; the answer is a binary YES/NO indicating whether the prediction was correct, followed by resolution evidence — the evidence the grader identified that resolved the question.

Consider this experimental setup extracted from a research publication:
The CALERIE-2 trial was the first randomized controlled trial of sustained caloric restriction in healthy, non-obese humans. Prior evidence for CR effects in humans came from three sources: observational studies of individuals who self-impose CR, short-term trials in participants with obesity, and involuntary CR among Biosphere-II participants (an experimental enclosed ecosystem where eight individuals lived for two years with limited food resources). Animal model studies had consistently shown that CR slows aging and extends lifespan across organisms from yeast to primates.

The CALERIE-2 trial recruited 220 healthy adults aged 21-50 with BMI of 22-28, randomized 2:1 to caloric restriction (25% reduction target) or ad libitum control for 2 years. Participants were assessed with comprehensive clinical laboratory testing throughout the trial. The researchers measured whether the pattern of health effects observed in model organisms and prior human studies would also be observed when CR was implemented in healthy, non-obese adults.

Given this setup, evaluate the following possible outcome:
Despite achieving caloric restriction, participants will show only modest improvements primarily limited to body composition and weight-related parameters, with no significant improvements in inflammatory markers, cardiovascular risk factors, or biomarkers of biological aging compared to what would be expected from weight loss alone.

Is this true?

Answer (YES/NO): NO